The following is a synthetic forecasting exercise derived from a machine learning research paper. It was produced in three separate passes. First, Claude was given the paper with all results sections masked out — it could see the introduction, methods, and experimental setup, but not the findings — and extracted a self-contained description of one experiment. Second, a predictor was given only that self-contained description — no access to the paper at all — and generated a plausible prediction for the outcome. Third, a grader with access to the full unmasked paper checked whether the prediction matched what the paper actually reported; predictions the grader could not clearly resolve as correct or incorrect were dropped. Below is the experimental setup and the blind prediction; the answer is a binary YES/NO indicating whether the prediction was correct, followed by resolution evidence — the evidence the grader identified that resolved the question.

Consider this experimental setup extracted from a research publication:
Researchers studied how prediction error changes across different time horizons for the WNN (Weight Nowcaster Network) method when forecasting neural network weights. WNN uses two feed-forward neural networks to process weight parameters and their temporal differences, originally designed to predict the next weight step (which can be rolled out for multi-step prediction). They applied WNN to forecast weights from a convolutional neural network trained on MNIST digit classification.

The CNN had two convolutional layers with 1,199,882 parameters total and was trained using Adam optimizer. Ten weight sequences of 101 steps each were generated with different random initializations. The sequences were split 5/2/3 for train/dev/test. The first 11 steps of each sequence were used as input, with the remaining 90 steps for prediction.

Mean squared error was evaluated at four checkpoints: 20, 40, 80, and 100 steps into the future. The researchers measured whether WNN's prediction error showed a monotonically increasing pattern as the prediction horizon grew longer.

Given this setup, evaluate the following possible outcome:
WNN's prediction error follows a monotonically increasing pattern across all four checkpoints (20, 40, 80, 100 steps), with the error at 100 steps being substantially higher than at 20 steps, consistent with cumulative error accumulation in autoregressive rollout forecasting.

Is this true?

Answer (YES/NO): NO